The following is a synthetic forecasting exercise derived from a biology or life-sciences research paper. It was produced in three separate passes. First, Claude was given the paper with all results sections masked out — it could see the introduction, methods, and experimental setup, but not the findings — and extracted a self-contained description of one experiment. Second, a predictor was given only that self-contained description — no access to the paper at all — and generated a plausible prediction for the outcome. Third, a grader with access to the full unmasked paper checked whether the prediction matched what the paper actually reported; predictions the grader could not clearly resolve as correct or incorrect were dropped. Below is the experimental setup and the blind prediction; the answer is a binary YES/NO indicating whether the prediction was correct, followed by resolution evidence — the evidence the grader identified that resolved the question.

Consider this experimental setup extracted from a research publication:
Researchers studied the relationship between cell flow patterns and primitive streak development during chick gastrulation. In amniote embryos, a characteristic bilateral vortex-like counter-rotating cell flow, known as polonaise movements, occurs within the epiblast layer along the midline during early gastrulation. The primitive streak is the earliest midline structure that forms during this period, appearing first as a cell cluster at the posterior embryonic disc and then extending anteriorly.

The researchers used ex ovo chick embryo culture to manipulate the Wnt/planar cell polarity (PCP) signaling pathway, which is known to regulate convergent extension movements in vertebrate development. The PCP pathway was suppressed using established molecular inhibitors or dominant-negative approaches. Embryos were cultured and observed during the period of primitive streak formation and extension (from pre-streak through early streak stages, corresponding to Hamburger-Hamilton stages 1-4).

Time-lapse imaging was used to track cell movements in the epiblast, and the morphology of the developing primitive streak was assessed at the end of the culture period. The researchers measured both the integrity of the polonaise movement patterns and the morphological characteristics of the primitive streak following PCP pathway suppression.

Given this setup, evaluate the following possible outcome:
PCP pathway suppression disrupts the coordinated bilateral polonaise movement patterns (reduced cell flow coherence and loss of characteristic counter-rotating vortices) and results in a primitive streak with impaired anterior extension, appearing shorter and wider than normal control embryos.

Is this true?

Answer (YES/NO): NO